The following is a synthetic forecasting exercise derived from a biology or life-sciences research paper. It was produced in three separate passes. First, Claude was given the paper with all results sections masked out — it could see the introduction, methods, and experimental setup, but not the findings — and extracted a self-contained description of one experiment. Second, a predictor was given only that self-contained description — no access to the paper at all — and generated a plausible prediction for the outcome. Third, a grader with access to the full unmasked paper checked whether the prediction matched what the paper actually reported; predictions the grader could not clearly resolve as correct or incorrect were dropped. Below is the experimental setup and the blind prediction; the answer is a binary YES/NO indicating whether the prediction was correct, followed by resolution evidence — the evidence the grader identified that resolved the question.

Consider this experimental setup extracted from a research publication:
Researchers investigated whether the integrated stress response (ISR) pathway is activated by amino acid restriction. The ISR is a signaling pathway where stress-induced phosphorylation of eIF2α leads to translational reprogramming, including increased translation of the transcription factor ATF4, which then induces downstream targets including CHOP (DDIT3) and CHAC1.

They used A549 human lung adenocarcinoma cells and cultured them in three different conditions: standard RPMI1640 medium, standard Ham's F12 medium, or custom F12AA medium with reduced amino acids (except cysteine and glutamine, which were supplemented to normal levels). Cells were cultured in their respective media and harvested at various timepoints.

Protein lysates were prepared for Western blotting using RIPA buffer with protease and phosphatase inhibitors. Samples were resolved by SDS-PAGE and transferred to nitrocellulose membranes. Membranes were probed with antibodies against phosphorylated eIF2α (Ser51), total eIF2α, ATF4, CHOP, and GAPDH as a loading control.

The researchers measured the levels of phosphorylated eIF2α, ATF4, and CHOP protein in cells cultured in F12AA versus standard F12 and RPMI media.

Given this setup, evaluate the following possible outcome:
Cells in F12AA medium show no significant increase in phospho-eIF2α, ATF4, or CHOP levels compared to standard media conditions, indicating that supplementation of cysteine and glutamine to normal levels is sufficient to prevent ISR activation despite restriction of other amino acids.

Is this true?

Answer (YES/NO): NO